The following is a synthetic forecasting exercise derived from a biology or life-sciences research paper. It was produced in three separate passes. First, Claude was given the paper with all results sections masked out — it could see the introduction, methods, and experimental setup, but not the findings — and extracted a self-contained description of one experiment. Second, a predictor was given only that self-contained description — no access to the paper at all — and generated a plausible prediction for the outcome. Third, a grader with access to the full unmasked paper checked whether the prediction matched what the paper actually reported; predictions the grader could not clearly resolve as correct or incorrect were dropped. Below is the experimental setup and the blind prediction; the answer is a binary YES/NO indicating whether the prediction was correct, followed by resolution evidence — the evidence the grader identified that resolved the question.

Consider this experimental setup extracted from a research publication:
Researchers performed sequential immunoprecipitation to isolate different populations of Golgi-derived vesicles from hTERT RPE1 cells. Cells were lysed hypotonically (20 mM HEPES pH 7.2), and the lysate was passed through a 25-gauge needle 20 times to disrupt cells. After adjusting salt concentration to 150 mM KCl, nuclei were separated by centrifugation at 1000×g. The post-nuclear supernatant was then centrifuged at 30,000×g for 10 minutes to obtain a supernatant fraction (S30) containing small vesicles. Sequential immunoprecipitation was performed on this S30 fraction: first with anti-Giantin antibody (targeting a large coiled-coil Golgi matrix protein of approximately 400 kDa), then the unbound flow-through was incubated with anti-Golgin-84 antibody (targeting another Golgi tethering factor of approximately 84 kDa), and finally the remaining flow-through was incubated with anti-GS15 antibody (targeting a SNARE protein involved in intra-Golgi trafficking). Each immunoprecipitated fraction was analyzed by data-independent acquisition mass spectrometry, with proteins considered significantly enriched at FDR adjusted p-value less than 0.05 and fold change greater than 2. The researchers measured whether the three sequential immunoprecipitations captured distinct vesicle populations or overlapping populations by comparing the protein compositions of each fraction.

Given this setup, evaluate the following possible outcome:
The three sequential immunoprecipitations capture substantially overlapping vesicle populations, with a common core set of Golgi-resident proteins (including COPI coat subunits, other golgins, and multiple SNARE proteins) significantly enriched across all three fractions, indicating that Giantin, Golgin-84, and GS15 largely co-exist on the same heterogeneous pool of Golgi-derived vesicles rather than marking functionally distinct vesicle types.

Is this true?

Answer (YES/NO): NO